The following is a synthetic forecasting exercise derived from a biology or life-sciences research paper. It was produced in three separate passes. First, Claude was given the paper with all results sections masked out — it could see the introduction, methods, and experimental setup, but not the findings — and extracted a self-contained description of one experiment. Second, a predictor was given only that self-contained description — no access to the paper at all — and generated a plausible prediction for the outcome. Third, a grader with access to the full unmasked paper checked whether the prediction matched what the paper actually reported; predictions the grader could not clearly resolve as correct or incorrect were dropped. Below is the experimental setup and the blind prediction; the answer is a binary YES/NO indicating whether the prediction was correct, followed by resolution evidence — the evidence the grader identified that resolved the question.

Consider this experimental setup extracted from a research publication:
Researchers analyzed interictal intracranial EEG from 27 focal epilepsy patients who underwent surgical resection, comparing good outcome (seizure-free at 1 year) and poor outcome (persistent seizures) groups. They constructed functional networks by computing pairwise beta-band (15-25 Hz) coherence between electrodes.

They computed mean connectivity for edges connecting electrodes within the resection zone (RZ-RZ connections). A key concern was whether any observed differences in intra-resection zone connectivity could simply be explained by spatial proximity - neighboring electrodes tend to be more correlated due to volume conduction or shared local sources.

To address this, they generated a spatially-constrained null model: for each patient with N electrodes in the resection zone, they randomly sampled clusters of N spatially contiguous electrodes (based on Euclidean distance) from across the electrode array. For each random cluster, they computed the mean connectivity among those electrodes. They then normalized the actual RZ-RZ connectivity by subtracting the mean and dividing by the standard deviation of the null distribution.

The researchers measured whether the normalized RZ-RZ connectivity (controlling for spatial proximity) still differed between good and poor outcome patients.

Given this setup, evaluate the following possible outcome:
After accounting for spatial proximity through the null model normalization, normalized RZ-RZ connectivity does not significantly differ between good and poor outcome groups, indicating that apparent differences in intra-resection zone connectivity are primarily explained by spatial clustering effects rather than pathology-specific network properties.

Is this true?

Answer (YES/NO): NO